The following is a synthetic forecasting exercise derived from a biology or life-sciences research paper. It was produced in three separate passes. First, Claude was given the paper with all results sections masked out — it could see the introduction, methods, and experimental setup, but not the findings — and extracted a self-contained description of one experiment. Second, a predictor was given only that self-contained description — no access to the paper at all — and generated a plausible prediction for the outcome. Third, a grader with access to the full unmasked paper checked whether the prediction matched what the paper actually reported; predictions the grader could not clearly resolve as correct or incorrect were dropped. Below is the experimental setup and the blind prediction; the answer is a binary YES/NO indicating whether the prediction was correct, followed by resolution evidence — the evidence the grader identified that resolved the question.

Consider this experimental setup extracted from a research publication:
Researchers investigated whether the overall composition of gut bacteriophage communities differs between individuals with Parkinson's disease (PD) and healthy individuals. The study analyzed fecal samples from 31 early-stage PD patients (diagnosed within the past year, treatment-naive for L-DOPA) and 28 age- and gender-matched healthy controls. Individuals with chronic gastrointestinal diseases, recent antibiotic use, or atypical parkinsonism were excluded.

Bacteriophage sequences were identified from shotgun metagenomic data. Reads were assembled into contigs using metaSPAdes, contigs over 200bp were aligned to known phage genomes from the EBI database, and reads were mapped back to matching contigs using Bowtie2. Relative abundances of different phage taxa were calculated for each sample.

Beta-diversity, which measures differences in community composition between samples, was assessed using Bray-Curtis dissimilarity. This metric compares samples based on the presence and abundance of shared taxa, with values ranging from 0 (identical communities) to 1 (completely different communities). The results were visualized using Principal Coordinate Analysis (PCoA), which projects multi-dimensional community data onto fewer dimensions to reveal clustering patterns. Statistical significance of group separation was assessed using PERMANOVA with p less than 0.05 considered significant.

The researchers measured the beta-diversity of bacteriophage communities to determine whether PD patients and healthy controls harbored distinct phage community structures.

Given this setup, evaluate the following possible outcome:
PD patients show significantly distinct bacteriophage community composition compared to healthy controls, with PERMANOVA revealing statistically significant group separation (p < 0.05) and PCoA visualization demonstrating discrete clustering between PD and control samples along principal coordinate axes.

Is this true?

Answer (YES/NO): NO